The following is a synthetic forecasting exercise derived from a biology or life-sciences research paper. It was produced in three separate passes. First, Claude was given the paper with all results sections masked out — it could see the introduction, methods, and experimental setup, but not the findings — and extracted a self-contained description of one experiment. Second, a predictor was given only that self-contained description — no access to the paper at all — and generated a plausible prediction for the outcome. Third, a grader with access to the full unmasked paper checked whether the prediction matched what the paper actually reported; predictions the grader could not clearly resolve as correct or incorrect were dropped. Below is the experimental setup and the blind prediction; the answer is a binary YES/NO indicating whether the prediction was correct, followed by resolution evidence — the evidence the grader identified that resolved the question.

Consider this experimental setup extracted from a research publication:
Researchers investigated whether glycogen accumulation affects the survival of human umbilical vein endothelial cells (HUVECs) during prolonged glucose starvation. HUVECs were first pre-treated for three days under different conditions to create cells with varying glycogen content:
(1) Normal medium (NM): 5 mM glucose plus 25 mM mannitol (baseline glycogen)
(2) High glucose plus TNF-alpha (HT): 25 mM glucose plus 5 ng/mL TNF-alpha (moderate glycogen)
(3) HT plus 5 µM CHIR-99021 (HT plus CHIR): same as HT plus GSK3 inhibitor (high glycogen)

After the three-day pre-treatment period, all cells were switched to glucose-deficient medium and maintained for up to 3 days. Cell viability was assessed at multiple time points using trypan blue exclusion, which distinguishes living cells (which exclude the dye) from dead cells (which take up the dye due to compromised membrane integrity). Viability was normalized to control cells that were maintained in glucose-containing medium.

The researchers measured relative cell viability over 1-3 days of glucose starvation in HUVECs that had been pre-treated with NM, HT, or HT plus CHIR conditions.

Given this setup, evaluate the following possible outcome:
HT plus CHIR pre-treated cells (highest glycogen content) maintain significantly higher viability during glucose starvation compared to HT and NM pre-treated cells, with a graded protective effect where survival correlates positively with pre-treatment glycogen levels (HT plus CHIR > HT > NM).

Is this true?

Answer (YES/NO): NO